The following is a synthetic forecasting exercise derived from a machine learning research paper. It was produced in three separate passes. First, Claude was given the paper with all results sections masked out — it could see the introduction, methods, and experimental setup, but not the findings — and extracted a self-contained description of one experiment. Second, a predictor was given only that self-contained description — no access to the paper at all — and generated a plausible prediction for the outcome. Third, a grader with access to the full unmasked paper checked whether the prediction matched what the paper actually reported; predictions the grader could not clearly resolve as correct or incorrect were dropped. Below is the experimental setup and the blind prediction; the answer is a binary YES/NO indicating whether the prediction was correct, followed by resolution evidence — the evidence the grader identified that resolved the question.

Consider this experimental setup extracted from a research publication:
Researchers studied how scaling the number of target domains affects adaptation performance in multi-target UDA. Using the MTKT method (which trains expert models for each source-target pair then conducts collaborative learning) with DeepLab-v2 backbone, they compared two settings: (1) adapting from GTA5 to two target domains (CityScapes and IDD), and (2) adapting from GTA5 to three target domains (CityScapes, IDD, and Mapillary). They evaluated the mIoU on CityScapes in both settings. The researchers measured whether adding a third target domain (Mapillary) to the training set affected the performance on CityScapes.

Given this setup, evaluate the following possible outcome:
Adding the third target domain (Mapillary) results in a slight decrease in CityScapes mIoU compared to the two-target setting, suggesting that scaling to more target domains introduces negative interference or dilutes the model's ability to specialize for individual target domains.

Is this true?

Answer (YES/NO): NO